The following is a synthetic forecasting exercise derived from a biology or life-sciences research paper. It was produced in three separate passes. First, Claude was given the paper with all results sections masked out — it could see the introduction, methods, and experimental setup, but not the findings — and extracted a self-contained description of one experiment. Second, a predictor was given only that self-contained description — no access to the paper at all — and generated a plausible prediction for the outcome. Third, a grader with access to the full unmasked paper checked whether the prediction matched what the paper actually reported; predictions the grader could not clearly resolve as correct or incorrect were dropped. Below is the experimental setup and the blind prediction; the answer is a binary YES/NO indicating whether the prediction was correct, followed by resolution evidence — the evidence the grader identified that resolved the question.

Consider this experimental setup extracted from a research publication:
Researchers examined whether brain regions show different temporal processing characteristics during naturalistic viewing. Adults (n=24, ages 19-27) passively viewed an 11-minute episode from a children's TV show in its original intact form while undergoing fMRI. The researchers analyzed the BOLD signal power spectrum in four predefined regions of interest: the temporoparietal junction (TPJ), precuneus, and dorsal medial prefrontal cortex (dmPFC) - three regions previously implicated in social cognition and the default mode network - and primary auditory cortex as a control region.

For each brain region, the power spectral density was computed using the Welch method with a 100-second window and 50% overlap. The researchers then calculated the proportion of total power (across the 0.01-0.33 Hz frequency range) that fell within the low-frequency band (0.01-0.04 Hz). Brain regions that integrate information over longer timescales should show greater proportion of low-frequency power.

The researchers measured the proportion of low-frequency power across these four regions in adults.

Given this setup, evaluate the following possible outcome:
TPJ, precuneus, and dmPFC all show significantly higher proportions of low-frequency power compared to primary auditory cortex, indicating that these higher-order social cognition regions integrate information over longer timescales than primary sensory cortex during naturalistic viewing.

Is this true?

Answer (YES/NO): YES